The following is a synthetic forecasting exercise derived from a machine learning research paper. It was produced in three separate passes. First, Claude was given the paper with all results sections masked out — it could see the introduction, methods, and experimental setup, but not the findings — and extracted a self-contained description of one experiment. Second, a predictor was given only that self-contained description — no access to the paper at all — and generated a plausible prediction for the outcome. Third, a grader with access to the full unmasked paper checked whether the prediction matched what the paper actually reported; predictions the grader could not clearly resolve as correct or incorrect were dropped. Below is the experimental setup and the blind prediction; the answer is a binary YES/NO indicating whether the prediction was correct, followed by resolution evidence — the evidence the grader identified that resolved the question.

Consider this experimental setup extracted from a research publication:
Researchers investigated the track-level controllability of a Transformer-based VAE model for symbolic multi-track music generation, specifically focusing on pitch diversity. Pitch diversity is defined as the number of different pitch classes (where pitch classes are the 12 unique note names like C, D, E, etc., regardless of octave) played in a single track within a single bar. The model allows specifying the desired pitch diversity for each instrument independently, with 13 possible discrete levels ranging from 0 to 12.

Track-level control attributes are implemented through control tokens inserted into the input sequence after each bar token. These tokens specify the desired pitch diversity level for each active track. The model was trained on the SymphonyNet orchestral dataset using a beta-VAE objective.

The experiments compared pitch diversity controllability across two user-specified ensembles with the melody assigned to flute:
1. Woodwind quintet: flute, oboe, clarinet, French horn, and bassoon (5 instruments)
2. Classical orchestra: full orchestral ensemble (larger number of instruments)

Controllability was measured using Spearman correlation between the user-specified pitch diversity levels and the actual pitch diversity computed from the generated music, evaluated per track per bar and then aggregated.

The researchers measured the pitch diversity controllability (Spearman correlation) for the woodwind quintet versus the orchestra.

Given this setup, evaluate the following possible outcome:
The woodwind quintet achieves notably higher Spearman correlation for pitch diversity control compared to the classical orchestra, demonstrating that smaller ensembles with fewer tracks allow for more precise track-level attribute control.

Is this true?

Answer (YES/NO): NO